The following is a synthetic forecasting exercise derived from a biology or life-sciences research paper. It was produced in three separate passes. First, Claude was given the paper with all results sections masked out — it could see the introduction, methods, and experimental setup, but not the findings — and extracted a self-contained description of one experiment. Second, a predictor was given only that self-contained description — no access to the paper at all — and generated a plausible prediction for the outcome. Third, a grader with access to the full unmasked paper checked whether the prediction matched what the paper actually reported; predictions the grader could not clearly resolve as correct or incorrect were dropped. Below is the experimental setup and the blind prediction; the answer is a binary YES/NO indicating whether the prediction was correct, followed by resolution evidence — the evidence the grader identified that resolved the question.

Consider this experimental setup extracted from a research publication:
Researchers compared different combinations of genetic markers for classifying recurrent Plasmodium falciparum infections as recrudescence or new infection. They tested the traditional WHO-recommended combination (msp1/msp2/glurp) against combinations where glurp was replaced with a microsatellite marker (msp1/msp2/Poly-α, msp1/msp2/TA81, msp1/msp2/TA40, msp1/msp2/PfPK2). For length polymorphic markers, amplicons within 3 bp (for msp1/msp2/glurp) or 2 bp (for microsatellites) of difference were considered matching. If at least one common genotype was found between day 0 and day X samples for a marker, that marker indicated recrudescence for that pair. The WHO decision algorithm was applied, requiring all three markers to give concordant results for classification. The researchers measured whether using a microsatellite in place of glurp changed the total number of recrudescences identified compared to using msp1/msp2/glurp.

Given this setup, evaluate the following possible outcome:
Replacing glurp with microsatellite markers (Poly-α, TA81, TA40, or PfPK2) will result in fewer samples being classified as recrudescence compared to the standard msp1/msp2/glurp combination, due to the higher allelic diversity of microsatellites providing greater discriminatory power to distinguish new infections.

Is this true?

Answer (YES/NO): NO